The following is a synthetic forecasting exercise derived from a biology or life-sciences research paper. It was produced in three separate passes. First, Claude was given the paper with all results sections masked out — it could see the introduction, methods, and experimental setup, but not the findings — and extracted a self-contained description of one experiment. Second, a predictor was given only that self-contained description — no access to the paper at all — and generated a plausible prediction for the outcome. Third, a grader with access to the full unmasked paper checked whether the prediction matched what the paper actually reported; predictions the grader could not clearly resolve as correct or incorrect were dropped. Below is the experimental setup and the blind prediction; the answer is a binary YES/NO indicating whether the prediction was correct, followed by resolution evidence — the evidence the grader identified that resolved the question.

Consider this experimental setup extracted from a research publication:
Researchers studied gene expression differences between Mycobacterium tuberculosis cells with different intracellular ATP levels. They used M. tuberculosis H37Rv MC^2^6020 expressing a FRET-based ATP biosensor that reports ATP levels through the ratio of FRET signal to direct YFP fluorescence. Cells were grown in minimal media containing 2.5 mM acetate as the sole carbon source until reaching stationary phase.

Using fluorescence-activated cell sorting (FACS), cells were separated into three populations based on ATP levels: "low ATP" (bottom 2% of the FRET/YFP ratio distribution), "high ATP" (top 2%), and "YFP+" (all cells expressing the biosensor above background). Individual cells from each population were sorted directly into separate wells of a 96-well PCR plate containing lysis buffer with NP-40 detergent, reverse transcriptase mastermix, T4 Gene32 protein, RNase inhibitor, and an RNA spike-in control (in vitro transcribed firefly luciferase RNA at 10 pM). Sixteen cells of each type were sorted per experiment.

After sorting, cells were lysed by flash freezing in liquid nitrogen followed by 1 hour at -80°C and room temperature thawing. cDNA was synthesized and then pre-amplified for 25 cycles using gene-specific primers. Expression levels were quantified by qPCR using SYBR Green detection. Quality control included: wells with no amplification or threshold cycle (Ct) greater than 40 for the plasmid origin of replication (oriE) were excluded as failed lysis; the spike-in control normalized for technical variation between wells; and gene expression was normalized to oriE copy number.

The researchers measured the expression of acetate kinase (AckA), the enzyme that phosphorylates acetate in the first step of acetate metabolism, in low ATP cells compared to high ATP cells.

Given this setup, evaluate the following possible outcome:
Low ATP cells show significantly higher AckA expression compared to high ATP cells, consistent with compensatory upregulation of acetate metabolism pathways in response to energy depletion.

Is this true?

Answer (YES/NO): NO